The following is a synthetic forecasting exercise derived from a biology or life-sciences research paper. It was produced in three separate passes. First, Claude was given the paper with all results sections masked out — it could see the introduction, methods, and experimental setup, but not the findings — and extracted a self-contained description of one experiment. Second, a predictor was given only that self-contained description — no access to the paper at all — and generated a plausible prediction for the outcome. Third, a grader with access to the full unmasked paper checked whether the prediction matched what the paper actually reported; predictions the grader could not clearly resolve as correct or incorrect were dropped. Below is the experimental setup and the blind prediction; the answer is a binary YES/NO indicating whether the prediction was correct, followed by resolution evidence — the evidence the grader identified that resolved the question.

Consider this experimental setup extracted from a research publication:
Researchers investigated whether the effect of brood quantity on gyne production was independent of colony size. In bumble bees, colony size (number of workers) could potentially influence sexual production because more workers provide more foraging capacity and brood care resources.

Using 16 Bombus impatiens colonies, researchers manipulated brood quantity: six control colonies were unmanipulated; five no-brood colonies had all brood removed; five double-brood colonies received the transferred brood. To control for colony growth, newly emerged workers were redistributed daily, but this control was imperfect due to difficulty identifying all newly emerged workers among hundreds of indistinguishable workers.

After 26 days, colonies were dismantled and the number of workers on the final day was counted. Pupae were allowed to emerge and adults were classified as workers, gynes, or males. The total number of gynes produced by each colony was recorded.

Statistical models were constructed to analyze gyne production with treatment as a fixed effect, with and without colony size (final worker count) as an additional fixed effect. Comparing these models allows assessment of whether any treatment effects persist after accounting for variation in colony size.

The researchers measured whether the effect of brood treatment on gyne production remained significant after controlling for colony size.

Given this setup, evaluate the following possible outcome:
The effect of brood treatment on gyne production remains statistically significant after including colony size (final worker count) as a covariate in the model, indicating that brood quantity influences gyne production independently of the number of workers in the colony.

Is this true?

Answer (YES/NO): YES